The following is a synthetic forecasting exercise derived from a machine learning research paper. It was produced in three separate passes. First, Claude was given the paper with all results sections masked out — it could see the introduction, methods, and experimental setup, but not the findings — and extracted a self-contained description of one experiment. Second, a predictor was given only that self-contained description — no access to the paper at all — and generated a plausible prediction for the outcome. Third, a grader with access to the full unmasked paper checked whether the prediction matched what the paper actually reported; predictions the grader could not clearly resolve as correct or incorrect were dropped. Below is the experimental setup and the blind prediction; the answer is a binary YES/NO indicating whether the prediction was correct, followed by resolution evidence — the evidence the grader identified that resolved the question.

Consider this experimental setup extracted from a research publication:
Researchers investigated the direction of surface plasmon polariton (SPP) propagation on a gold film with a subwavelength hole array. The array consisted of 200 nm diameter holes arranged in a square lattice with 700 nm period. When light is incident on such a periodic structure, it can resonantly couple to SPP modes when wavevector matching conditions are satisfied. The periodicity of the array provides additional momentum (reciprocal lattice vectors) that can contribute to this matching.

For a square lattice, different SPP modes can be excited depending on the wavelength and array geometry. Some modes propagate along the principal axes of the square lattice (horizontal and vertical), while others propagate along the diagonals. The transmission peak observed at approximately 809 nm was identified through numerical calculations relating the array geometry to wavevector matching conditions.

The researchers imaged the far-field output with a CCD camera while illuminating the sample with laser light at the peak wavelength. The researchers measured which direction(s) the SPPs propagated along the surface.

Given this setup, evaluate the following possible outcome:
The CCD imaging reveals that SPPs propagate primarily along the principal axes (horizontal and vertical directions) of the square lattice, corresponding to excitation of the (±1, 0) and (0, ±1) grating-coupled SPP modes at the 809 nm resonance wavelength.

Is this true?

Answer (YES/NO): NO